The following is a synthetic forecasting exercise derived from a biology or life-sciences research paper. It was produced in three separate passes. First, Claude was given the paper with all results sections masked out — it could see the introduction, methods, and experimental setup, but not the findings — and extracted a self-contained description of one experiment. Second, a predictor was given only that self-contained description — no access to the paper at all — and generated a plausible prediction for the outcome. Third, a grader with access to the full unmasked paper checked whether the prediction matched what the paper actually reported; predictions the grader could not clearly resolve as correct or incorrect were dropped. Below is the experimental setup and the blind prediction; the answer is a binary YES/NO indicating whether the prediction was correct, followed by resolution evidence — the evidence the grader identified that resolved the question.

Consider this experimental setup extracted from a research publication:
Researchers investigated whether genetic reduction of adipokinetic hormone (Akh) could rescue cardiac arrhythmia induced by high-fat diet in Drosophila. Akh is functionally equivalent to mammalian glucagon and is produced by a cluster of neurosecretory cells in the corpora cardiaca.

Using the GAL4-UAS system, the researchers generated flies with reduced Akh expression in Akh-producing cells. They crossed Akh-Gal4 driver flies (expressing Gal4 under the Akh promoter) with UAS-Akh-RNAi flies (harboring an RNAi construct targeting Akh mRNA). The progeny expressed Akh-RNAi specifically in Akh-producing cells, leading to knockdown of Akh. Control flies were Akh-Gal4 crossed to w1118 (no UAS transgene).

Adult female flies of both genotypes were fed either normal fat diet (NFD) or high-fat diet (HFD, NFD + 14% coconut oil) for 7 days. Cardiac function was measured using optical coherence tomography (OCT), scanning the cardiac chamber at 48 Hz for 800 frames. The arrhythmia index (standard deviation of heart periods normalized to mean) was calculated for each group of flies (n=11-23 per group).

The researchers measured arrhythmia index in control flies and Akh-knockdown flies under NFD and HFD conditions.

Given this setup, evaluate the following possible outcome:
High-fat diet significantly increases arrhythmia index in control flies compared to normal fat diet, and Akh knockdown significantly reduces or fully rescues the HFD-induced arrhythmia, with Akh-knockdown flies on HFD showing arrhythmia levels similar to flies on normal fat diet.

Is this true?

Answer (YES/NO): YES